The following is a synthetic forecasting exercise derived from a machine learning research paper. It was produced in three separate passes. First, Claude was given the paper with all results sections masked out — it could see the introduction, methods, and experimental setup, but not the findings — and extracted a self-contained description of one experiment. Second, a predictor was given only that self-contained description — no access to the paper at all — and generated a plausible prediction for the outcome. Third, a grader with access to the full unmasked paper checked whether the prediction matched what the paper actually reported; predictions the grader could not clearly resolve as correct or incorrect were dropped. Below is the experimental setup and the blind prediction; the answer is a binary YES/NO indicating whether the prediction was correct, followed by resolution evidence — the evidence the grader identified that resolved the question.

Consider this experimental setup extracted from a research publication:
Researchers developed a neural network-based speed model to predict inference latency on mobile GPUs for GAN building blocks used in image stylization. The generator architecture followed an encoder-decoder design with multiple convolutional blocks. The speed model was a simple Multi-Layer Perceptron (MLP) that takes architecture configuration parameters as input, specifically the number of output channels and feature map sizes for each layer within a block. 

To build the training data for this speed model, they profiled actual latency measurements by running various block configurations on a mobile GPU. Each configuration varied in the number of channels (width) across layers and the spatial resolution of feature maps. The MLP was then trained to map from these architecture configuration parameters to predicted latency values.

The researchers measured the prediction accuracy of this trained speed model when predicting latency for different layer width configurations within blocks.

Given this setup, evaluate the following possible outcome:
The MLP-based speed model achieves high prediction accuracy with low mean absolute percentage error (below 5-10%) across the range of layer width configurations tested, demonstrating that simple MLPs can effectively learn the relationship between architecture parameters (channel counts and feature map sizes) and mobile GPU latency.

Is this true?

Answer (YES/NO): YES